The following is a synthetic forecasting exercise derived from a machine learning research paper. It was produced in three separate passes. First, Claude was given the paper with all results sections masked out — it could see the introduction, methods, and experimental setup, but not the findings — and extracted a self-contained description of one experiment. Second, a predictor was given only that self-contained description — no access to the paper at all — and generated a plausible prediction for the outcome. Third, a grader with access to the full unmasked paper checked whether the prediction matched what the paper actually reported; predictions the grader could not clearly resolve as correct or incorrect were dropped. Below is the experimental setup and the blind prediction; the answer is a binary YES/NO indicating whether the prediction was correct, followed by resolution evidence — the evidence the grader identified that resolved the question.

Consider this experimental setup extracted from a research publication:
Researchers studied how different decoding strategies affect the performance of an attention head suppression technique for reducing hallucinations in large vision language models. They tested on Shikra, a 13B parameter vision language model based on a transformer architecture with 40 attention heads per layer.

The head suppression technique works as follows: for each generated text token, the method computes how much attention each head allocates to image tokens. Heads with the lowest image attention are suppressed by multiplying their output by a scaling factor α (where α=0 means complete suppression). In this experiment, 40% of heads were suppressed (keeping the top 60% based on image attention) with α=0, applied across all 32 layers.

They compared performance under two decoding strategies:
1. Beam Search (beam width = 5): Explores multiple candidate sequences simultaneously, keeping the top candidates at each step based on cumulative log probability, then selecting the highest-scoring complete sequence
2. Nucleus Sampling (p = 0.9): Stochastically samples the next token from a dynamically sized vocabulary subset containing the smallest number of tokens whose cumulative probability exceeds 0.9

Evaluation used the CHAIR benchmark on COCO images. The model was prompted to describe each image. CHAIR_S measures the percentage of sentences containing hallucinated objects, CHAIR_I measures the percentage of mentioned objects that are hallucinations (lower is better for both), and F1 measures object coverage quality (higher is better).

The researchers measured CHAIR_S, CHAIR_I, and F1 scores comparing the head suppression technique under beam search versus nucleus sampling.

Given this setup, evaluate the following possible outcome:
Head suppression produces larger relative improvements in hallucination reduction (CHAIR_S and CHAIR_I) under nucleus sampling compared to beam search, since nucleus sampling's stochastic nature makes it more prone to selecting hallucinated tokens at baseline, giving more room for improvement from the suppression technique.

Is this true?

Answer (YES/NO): NO